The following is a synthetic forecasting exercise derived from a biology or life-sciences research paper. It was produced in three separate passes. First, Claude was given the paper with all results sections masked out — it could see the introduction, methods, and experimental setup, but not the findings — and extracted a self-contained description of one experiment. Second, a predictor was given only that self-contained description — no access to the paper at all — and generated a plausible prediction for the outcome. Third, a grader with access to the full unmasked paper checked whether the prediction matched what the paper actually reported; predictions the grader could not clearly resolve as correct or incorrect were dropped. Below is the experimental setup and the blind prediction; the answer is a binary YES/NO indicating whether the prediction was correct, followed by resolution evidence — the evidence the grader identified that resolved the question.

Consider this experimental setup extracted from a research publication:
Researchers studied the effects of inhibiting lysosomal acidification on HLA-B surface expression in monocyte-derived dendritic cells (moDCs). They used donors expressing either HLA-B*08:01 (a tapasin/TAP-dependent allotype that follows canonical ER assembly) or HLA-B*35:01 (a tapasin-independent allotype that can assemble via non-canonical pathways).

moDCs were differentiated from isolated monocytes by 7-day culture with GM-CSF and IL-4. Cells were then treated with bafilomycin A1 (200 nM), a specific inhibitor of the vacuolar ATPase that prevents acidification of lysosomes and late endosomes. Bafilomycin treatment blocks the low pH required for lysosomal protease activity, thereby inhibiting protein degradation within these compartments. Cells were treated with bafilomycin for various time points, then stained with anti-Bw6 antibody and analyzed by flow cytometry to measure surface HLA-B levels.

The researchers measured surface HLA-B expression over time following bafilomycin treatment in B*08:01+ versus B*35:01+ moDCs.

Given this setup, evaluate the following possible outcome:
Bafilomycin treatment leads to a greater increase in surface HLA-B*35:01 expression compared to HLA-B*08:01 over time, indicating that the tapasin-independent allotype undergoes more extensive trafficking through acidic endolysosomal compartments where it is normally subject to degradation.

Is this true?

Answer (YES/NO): NO